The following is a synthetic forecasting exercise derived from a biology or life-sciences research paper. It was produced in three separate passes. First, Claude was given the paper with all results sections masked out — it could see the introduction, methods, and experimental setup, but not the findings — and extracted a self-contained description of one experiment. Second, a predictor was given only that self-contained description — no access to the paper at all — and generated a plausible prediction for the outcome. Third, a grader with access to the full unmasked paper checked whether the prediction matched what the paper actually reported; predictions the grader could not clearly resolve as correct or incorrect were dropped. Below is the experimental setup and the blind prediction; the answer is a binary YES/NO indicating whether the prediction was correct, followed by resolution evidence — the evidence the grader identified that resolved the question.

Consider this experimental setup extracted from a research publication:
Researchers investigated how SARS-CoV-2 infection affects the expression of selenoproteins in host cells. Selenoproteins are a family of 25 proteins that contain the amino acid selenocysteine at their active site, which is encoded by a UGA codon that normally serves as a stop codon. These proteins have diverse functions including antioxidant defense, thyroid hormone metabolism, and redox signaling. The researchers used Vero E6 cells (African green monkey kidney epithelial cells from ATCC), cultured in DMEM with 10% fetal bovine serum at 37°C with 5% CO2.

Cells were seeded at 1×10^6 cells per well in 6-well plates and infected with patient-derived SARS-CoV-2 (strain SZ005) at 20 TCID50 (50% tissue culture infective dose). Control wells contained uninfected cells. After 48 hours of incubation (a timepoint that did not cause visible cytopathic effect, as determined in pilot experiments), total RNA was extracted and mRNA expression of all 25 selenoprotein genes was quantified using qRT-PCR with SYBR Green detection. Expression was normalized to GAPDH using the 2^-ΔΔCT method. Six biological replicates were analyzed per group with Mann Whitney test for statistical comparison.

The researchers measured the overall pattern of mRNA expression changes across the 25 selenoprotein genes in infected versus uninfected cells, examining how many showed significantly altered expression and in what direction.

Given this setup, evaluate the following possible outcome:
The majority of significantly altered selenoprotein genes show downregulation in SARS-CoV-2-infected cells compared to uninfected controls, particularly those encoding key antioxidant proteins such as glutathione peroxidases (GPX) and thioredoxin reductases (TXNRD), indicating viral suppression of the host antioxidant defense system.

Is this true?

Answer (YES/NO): YES